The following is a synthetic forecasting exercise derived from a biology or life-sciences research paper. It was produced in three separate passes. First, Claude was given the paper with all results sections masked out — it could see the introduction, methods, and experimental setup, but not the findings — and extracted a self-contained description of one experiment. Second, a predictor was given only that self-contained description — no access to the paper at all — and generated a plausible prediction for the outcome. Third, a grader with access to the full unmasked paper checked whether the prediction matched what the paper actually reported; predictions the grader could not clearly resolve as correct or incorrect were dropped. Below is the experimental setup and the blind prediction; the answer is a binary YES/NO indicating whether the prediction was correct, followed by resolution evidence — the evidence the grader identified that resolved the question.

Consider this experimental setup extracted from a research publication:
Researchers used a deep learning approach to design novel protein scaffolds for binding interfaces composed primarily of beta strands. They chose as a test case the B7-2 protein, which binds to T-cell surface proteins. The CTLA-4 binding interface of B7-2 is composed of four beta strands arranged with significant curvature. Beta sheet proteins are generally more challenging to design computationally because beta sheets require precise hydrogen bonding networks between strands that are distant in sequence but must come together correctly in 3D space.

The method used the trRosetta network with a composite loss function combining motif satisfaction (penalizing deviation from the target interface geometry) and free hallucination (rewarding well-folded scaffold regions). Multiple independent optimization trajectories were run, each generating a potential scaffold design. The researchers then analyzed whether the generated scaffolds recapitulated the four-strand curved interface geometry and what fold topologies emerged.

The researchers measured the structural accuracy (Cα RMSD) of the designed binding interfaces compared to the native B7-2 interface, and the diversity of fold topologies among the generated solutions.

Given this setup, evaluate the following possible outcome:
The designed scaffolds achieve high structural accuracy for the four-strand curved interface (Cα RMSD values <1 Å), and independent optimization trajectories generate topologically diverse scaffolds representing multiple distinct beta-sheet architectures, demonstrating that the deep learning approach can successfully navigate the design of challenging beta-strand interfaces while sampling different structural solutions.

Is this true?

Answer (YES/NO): YES